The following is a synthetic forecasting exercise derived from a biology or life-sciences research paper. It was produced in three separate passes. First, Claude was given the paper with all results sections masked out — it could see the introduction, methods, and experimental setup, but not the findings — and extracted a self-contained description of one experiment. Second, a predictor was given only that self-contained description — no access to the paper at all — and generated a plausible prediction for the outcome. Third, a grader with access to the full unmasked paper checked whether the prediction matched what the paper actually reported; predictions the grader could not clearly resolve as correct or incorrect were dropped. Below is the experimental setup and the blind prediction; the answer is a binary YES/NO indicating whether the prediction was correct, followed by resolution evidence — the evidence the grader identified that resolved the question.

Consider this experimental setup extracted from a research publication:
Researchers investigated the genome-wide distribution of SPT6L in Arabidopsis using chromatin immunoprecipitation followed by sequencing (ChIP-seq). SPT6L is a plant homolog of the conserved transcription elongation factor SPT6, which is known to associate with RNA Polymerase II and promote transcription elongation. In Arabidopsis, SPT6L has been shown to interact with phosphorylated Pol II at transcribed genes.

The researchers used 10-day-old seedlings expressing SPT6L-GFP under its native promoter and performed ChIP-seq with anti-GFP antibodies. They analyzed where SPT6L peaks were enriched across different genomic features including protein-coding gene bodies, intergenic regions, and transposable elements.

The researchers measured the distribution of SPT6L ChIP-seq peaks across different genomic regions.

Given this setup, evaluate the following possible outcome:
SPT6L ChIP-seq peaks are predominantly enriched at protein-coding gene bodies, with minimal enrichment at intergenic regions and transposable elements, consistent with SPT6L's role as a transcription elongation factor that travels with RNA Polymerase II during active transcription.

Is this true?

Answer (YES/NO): NO